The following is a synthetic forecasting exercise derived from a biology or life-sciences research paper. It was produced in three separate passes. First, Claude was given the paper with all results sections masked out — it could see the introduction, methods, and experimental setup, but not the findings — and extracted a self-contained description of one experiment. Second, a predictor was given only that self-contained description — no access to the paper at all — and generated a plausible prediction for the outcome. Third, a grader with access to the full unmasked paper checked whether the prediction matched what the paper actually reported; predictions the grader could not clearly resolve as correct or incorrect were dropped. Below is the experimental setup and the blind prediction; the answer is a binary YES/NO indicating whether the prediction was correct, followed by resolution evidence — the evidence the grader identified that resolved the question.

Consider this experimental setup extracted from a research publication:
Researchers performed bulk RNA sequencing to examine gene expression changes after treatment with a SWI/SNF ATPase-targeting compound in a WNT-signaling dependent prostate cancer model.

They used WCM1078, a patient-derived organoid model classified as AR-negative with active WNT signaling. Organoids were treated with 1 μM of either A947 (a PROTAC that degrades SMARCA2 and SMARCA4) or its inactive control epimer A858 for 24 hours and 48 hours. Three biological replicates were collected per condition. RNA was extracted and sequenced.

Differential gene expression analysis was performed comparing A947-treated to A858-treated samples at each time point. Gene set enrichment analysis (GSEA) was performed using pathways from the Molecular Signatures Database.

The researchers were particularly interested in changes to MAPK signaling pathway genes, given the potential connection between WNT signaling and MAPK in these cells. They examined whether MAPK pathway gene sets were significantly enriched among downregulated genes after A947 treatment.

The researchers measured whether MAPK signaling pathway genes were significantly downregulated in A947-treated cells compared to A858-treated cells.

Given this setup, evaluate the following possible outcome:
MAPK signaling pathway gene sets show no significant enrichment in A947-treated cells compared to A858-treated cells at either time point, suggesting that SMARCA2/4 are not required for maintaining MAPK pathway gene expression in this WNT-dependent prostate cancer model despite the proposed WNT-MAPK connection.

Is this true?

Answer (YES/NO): NO